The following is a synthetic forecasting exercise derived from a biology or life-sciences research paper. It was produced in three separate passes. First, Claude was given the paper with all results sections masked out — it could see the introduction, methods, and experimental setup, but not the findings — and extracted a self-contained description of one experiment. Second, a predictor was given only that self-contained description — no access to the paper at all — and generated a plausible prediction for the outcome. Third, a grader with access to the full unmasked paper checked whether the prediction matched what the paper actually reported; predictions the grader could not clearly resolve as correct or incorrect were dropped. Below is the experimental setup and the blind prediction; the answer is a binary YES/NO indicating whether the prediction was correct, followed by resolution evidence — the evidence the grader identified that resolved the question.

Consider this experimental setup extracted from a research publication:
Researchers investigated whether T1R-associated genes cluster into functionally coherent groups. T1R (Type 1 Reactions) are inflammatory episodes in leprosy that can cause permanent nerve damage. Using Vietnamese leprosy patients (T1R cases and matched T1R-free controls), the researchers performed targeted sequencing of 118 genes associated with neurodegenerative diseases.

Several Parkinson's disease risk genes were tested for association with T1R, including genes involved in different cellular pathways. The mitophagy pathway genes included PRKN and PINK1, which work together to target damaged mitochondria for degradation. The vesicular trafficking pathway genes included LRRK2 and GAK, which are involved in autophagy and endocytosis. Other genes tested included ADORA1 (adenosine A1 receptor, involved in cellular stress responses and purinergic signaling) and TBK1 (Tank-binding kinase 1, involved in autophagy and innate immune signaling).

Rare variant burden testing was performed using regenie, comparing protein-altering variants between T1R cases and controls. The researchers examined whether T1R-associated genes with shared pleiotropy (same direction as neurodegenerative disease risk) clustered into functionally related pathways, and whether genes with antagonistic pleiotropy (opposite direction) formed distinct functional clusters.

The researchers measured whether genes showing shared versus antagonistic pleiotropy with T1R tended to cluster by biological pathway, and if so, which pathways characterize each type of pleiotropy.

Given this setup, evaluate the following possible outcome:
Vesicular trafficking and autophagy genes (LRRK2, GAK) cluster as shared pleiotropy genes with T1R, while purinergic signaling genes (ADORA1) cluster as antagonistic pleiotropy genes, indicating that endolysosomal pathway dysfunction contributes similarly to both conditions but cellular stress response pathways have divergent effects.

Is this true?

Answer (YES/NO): NO